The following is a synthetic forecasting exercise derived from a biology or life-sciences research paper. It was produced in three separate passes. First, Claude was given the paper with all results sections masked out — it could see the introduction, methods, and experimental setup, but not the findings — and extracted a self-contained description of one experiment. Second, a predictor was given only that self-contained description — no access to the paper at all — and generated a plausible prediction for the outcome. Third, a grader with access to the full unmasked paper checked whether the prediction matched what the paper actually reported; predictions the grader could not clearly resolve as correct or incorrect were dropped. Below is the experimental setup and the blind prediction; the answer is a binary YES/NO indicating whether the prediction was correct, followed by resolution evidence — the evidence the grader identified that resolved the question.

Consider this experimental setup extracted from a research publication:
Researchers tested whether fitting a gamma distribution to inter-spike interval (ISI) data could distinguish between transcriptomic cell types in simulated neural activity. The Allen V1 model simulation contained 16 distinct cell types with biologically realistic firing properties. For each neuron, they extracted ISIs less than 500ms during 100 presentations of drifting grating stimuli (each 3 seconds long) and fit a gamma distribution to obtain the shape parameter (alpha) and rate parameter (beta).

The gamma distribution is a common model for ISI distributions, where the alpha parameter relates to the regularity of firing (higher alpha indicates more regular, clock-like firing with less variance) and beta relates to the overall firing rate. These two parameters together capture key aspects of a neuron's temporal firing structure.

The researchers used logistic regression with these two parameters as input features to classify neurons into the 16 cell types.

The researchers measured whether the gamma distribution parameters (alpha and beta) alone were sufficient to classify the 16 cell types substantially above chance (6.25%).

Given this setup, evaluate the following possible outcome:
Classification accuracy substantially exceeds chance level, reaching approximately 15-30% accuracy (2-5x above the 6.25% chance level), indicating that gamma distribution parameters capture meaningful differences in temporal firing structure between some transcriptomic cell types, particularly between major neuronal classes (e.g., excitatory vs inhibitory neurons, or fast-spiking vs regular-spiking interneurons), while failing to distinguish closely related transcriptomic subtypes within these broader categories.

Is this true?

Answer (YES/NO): YES